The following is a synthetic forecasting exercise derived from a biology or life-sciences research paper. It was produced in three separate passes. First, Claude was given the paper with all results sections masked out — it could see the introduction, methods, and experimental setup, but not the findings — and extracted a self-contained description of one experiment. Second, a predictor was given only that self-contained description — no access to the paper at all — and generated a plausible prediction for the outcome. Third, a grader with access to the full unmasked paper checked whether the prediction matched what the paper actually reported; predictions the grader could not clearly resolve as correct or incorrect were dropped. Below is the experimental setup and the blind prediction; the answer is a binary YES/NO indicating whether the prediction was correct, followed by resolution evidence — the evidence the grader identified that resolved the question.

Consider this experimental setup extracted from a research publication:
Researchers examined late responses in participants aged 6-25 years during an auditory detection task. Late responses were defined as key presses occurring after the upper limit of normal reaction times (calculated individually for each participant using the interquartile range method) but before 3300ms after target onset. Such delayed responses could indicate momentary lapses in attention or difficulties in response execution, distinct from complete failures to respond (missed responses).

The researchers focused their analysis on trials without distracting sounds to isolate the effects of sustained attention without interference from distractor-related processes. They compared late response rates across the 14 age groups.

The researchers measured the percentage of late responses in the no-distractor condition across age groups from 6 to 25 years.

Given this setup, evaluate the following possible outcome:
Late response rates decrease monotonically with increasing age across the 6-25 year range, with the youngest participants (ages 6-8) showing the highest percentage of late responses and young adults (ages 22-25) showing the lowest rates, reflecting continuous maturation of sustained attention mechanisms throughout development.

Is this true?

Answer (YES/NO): NO